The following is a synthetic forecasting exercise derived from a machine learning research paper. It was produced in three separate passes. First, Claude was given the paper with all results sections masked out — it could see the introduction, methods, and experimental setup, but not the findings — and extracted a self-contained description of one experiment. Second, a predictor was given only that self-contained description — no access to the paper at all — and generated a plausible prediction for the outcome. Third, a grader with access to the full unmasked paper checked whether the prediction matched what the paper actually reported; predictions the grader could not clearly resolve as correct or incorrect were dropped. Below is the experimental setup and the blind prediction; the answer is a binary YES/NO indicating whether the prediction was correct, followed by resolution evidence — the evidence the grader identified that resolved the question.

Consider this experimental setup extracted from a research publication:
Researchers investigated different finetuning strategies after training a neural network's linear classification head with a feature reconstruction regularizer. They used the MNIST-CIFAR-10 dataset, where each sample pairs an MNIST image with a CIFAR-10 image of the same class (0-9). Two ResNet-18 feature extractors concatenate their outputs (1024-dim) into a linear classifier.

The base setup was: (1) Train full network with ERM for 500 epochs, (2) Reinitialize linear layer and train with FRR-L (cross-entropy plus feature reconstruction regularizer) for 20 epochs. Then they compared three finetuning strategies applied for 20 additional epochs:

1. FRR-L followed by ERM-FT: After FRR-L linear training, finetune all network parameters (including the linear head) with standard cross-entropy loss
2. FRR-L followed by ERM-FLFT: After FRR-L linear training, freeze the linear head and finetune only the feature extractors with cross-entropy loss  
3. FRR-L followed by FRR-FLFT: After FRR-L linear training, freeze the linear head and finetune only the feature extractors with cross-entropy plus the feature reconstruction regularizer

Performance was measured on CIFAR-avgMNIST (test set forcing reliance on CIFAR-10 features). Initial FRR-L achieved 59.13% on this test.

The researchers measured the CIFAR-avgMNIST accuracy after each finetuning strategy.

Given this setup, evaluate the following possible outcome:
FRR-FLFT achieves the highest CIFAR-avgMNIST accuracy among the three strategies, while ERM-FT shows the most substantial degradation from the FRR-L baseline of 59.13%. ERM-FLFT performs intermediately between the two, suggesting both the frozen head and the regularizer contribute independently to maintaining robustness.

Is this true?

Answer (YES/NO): NO